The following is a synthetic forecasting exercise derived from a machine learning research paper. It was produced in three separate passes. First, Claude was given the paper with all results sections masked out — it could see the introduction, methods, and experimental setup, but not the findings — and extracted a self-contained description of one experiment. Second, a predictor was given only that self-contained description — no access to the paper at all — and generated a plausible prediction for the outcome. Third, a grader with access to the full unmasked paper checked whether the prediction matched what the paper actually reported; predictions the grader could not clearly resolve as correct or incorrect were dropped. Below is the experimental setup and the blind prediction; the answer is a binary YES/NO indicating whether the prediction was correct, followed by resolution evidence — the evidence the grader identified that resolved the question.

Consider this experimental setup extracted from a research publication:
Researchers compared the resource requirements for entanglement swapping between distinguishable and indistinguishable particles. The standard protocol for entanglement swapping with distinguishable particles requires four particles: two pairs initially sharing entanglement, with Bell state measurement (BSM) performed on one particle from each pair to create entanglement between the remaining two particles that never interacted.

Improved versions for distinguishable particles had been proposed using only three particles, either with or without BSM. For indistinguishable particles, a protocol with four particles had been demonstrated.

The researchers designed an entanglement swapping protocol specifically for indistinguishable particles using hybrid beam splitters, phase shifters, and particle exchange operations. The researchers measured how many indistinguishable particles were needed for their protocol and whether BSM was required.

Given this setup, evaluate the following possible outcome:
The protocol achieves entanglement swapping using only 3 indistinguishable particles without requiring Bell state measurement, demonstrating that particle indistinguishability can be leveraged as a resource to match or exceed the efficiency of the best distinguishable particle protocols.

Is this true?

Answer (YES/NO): NO